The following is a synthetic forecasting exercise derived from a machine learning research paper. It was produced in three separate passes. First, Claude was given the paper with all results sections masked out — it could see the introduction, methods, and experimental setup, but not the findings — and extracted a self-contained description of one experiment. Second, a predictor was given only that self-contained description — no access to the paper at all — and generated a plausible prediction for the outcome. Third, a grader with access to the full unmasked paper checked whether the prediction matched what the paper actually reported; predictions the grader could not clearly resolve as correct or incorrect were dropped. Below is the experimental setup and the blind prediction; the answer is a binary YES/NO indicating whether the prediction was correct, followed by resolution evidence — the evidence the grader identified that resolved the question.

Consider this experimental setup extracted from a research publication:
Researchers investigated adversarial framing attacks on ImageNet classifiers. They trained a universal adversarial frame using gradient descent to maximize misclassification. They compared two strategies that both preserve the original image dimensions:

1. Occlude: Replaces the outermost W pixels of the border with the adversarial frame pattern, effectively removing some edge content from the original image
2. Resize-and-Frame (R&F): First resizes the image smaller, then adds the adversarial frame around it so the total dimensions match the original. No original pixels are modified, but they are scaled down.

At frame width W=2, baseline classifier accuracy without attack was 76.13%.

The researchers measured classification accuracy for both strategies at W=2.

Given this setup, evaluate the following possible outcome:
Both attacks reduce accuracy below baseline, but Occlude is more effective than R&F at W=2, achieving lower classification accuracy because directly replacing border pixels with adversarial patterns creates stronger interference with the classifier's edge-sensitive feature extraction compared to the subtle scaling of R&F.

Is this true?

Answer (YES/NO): NO